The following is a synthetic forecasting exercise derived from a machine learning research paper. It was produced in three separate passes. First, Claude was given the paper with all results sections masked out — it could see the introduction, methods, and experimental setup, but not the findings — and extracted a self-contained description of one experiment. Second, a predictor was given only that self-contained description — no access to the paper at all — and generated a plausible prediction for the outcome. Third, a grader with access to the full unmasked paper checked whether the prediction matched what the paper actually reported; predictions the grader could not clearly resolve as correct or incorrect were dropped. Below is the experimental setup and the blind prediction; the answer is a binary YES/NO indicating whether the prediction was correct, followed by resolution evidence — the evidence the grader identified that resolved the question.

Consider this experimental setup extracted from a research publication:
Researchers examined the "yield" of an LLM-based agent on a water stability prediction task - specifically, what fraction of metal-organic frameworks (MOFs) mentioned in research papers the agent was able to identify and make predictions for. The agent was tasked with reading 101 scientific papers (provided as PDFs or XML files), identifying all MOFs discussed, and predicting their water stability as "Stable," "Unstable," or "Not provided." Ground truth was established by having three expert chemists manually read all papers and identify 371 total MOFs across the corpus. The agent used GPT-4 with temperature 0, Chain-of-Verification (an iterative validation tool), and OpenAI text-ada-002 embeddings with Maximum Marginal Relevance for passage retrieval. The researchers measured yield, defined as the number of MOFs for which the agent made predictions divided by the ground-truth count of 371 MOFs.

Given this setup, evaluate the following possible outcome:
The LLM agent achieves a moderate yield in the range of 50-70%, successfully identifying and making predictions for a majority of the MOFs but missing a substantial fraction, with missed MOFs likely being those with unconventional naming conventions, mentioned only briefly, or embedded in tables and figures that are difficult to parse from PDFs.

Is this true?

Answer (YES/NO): NO